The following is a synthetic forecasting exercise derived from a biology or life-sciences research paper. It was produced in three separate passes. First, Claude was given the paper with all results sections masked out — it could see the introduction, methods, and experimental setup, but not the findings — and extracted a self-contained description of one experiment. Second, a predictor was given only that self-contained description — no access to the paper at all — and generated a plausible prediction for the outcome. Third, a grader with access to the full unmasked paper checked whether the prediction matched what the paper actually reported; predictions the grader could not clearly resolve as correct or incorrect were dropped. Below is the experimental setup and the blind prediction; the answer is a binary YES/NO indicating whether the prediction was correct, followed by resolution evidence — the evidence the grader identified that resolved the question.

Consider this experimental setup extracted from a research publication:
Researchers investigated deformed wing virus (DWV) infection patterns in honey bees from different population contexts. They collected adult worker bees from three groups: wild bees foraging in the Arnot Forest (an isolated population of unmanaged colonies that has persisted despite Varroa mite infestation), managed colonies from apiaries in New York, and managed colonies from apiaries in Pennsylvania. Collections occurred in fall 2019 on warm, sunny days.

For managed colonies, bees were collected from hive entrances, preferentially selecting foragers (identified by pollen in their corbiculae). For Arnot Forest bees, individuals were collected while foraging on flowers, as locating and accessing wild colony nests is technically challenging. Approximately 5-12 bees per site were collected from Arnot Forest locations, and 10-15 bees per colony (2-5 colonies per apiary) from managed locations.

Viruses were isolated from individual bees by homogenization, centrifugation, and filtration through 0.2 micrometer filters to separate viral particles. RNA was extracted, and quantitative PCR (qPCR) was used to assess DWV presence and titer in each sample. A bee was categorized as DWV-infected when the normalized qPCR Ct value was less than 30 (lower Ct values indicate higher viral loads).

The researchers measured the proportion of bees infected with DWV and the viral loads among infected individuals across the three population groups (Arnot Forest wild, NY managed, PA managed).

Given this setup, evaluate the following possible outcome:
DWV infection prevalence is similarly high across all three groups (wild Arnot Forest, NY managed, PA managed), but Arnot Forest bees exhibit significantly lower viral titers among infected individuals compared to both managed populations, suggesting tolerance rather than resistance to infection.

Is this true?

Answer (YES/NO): NO